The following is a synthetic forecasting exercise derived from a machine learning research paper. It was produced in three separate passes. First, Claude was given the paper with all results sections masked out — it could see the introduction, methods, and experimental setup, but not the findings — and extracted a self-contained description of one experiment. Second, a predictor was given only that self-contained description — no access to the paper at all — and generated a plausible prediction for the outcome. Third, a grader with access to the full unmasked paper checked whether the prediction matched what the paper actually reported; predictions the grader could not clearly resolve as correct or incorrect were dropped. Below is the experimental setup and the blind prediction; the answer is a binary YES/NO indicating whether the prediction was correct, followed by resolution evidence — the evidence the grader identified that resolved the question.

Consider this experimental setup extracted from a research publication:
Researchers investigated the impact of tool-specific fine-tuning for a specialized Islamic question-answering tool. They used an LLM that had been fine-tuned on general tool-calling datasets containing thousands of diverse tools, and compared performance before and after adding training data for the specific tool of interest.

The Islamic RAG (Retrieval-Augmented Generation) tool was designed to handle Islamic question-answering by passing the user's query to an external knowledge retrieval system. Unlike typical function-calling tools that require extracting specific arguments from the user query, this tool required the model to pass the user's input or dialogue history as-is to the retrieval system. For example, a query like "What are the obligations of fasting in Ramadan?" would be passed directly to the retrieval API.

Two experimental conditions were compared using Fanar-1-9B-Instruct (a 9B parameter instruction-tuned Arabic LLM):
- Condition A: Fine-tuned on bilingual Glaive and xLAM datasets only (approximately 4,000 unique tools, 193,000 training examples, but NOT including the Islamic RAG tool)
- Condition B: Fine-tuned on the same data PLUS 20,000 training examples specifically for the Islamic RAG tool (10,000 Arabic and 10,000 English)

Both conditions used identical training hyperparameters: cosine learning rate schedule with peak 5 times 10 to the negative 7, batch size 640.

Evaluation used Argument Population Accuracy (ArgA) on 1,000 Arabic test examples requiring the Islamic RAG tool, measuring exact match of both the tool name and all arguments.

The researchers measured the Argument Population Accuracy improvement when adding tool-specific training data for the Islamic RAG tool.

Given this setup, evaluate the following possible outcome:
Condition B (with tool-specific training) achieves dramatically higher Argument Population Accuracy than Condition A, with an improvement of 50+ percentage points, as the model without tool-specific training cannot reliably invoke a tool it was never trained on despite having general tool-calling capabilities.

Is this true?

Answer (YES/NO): NO